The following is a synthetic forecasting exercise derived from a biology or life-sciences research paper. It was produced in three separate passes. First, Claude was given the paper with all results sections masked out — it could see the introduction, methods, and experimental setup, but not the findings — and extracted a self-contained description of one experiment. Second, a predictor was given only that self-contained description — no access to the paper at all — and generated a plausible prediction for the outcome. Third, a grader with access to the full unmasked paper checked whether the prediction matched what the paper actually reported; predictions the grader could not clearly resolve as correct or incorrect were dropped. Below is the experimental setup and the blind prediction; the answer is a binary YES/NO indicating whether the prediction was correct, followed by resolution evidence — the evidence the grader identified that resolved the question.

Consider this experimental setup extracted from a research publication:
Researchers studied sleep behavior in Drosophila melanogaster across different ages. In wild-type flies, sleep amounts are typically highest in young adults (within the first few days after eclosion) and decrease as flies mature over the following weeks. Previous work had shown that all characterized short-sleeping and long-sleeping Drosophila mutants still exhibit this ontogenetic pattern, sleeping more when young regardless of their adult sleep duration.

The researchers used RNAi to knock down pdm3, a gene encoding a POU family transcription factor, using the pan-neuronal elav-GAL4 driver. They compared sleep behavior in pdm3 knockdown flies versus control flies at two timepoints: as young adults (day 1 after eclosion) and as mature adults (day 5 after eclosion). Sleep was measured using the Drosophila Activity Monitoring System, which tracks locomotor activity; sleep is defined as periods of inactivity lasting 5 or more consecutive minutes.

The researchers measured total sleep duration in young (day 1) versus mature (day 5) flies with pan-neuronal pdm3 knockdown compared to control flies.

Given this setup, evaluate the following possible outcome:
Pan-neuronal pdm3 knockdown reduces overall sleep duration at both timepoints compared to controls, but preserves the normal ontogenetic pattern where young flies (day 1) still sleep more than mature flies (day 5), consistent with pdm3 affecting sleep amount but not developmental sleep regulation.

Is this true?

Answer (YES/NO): NO